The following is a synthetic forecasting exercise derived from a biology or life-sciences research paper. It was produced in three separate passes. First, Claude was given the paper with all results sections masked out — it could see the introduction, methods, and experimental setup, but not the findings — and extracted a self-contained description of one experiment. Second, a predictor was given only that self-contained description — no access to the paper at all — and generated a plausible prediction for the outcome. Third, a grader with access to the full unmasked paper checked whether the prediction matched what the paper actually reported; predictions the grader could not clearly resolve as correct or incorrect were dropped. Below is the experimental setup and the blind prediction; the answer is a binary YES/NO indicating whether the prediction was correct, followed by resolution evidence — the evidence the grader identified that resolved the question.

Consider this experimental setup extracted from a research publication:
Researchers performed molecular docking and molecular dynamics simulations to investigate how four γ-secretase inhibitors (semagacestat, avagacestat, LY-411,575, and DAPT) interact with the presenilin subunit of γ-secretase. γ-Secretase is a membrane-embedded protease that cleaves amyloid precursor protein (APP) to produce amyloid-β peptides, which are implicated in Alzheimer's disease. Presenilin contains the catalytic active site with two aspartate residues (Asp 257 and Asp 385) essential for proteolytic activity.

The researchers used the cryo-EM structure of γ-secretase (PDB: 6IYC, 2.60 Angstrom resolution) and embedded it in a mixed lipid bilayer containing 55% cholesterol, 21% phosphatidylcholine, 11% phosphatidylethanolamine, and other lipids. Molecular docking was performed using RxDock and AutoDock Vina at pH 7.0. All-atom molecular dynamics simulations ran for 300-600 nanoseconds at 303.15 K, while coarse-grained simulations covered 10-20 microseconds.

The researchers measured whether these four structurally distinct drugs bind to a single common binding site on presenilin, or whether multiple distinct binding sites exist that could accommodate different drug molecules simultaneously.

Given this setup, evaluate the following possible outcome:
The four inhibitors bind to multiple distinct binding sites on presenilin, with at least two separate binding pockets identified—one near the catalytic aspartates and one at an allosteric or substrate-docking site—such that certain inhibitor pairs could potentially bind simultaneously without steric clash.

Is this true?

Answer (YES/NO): YES